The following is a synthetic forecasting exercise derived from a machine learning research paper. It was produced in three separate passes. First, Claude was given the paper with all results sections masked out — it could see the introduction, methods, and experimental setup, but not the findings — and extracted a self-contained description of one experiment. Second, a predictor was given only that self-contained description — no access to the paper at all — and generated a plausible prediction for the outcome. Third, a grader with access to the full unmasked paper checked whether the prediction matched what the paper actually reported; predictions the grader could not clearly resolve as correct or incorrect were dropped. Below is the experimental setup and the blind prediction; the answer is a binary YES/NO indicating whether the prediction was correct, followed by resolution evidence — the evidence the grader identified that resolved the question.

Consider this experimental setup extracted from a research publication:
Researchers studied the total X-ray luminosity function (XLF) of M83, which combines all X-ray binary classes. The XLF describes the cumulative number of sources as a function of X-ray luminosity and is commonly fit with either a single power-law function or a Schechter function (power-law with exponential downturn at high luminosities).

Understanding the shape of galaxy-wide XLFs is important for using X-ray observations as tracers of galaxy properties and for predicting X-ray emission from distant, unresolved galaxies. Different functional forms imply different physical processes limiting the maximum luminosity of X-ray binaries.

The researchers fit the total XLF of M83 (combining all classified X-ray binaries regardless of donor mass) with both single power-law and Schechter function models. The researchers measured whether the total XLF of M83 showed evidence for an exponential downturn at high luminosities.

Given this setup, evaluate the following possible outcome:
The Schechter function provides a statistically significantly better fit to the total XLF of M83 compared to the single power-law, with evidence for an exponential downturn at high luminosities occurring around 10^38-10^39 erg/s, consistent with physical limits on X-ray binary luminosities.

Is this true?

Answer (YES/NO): NO